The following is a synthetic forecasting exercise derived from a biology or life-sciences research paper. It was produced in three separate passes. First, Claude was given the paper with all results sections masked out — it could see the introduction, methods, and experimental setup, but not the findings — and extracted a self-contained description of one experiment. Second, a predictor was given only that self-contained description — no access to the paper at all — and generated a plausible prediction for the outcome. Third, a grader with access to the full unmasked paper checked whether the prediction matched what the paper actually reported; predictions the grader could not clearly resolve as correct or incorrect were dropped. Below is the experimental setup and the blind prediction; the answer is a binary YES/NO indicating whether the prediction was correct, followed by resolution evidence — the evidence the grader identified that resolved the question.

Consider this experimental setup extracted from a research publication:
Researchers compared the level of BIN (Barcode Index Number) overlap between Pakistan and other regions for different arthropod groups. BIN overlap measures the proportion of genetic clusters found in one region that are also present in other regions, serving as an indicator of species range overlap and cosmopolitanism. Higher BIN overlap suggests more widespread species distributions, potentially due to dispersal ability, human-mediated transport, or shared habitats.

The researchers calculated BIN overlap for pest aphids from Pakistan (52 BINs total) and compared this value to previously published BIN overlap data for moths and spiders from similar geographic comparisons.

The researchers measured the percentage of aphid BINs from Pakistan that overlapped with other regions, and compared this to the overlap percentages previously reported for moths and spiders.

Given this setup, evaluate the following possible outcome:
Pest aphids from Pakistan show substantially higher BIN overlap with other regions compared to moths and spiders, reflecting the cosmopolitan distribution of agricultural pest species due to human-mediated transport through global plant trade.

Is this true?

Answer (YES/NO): NO